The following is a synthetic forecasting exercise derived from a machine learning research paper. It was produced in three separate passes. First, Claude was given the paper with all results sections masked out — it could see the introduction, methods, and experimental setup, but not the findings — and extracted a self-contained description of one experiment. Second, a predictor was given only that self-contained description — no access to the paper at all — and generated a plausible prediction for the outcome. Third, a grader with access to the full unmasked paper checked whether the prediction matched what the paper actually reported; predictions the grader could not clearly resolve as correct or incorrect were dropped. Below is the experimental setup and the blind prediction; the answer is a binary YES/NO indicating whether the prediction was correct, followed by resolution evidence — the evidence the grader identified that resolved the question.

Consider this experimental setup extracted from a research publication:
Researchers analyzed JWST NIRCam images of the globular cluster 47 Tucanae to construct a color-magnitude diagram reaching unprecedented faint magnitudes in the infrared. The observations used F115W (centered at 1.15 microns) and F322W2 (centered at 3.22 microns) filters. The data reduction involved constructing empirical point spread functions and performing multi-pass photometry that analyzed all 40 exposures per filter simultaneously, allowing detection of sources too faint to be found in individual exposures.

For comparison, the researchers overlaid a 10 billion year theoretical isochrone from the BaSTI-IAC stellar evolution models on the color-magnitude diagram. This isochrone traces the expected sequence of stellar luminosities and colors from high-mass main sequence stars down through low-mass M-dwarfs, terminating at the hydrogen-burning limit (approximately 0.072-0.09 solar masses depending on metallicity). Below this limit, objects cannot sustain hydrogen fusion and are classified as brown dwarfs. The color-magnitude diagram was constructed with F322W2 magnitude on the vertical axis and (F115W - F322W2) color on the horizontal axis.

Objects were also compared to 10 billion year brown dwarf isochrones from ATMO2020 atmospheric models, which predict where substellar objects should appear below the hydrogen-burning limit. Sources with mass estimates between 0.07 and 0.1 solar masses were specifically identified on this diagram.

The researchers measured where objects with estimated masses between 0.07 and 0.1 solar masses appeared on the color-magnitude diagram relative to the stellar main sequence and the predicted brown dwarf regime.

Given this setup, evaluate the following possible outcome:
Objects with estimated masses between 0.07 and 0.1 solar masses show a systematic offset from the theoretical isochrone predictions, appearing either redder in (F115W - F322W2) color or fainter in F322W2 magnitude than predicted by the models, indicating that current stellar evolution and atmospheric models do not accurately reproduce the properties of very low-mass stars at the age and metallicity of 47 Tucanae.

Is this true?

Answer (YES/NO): NO